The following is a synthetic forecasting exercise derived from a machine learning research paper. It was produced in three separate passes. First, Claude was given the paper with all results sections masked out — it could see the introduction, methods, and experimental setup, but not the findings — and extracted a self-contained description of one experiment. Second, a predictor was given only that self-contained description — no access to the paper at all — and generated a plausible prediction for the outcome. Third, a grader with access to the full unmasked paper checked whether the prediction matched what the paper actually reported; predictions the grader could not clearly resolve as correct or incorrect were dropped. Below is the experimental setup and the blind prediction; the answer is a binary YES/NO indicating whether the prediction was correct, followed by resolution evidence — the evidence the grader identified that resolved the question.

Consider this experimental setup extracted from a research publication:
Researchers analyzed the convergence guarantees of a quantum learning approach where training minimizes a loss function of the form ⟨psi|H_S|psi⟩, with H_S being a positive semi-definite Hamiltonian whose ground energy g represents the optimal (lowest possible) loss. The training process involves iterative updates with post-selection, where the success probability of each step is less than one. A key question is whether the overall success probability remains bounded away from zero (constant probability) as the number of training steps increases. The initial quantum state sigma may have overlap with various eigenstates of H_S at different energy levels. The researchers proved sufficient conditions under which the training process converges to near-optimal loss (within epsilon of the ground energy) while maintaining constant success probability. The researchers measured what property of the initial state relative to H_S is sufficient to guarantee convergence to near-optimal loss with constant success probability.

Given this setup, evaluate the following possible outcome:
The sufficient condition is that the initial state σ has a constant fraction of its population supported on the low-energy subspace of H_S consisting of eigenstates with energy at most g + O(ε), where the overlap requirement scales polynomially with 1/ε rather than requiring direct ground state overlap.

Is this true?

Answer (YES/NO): NO